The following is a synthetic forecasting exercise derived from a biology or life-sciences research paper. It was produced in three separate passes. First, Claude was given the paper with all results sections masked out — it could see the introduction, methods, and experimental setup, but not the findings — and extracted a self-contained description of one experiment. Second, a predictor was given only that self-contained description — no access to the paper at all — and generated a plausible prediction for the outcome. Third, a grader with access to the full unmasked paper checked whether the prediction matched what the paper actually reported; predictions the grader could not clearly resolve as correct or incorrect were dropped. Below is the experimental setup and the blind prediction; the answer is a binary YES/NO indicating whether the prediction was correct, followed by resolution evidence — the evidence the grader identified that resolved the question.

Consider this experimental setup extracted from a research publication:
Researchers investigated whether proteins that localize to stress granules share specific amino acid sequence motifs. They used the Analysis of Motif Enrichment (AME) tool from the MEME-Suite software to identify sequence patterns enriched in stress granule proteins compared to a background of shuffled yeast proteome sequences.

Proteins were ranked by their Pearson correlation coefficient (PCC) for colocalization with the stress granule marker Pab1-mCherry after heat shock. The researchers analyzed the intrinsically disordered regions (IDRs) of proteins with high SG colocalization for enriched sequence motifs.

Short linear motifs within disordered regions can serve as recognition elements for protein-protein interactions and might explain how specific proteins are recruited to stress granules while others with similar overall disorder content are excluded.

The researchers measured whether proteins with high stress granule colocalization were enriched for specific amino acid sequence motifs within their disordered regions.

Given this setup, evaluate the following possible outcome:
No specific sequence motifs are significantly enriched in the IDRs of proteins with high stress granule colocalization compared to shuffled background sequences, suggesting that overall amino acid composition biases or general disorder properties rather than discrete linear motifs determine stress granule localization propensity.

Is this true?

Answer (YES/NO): NO